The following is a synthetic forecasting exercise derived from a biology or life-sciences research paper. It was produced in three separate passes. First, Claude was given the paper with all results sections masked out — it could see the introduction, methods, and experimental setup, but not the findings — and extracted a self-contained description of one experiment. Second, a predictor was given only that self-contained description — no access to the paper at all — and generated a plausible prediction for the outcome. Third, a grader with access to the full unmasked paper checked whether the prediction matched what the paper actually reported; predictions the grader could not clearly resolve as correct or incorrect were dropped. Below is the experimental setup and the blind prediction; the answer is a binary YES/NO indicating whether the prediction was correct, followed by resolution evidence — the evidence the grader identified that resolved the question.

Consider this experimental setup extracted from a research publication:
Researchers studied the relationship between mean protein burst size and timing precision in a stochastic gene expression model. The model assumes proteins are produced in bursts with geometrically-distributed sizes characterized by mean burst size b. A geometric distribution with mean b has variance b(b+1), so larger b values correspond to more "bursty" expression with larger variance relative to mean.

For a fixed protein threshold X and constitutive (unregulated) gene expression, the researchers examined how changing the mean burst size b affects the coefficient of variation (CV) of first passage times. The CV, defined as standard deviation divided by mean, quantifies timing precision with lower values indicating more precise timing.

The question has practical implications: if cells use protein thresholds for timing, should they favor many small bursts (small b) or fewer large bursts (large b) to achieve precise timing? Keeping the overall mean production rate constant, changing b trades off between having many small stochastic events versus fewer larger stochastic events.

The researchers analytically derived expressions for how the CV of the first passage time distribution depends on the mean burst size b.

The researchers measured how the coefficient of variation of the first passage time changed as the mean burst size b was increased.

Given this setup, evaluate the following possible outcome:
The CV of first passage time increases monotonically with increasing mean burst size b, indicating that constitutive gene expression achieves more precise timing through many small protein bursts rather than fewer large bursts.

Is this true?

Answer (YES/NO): YES